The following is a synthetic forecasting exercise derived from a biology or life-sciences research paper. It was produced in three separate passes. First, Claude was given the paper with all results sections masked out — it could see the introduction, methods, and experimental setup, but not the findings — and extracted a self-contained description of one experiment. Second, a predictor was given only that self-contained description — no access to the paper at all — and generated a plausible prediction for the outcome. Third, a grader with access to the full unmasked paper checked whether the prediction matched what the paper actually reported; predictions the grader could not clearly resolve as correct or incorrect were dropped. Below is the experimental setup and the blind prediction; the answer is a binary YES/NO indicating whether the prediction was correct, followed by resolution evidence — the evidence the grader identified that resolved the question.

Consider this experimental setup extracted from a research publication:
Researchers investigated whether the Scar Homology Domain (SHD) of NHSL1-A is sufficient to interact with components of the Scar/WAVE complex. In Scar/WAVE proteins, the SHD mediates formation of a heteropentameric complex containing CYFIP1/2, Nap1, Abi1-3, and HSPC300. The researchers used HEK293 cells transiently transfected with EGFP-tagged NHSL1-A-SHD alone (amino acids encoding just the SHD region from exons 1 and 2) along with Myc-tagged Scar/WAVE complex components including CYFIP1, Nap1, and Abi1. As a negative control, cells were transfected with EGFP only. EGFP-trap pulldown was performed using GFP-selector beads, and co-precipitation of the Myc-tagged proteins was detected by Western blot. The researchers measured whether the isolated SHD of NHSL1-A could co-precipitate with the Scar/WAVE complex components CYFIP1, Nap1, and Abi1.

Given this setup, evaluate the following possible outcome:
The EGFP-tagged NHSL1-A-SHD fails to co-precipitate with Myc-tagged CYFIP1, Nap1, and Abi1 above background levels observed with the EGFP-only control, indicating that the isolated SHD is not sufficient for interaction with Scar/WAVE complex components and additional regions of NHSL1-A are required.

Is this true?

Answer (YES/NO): NO